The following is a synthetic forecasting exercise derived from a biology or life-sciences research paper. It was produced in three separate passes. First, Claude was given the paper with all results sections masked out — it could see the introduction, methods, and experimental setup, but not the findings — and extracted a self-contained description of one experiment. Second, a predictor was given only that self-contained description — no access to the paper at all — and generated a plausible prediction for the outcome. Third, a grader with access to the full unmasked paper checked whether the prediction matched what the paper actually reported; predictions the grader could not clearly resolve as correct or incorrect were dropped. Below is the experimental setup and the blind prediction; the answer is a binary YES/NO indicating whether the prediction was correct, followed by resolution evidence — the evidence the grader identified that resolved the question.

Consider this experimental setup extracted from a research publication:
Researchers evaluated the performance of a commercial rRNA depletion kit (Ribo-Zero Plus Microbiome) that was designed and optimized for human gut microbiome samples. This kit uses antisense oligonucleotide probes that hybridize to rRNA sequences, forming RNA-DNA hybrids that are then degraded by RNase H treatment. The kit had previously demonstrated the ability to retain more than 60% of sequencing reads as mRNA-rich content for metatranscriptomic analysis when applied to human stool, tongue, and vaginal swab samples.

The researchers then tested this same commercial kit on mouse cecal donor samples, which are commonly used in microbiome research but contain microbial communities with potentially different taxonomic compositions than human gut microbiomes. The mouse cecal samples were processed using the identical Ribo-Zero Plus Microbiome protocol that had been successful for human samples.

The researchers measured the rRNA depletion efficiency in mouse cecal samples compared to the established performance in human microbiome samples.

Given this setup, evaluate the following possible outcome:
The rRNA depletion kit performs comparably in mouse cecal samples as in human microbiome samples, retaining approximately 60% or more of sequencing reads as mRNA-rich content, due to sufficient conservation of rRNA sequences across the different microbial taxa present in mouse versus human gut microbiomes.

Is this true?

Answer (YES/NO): NO